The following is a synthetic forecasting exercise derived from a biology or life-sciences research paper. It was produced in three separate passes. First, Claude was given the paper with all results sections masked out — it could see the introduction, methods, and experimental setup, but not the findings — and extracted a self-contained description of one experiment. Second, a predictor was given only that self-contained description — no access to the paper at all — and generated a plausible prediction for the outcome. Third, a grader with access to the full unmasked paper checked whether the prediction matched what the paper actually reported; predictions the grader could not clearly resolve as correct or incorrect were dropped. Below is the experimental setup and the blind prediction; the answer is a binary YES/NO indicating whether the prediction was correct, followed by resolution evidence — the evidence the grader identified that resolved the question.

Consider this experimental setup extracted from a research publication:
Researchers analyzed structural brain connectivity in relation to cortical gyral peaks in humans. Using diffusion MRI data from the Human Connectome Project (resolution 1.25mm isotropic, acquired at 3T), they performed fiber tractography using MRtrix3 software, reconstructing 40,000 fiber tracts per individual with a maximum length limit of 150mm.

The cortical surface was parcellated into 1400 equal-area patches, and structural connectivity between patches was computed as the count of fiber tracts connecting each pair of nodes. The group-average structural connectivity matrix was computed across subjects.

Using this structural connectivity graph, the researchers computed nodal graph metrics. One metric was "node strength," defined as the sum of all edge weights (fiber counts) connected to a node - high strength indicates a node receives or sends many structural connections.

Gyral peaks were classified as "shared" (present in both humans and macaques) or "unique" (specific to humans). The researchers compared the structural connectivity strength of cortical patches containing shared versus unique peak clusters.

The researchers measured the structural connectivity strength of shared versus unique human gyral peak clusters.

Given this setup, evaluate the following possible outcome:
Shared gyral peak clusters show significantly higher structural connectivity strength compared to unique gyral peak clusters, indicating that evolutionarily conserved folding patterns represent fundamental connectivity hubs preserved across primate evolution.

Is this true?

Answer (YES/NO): YES